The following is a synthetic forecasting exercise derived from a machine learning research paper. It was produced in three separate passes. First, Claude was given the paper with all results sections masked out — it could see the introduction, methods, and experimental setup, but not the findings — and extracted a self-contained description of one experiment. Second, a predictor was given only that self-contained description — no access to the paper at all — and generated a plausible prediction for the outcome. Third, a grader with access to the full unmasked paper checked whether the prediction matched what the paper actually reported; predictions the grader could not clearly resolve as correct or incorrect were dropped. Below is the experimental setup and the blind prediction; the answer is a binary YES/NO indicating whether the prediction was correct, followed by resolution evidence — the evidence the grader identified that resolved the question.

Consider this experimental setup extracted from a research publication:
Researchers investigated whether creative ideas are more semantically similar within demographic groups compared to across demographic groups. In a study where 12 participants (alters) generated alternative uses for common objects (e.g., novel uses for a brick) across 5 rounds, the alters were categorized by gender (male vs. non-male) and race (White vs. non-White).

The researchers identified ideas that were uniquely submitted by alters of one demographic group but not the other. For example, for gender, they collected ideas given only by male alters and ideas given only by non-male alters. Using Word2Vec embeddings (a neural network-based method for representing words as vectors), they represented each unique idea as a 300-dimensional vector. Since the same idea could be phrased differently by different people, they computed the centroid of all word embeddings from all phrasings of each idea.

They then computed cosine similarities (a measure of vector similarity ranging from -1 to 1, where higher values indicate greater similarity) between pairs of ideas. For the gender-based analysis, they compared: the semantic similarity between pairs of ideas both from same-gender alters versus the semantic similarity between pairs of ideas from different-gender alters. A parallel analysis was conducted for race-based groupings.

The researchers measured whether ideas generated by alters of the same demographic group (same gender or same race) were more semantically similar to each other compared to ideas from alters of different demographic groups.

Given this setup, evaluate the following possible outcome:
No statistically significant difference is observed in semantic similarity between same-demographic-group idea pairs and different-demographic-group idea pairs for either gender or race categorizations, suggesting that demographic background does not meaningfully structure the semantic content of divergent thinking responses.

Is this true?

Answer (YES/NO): NO